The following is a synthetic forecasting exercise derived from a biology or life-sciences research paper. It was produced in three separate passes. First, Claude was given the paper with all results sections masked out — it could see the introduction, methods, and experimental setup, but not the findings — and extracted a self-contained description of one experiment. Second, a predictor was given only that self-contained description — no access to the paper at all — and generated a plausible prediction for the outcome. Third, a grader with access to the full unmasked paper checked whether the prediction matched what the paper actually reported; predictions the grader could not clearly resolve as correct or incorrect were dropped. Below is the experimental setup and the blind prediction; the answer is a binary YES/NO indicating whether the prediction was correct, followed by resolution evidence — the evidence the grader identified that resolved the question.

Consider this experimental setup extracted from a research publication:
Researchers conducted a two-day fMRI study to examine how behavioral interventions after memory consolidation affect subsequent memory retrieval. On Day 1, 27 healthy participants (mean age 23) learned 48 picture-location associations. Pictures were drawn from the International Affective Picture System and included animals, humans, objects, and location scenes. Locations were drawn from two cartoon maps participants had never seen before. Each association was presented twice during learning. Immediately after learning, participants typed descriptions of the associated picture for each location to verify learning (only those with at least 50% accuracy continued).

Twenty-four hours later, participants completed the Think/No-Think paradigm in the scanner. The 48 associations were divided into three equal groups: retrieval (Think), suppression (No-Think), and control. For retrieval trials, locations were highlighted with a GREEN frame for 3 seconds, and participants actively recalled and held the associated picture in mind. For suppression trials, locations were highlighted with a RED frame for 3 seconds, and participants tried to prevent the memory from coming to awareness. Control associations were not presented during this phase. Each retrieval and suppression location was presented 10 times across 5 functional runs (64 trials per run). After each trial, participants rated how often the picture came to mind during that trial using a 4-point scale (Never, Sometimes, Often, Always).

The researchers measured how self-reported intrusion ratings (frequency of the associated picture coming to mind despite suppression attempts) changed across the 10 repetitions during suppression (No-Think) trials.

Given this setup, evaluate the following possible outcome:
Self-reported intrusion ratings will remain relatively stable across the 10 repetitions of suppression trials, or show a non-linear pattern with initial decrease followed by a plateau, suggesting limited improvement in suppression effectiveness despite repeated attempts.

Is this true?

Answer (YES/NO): NO